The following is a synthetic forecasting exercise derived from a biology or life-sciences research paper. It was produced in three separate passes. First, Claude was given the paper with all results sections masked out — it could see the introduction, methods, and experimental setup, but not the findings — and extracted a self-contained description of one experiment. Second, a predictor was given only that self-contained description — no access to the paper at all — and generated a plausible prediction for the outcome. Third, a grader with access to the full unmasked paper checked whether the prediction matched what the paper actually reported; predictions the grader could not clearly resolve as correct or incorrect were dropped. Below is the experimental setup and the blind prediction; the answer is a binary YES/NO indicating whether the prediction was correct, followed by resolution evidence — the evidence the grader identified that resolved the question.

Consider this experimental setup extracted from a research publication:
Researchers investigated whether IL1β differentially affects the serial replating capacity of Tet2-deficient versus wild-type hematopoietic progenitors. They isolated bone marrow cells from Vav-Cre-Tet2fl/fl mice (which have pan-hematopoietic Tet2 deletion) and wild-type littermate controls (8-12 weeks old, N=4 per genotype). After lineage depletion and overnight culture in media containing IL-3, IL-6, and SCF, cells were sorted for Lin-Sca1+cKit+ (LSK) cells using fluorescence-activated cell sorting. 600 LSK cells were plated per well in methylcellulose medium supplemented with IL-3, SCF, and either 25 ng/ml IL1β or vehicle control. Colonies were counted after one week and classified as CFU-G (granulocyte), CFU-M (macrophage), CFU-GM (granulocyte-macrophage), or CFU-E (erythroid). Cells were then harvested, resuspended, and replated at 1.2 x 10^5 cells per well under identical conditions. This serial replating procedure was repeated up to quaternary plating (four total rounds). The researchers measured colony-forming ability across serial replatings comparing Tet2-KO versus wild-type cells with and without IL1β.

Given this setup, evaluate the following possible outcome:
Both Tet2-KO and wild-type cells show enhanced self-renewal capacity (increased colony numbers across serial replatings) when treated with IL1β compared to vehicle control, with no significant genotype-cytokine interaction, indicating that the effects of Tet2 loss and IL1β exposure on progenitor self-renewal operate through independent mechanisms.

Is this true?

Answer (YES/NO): NO